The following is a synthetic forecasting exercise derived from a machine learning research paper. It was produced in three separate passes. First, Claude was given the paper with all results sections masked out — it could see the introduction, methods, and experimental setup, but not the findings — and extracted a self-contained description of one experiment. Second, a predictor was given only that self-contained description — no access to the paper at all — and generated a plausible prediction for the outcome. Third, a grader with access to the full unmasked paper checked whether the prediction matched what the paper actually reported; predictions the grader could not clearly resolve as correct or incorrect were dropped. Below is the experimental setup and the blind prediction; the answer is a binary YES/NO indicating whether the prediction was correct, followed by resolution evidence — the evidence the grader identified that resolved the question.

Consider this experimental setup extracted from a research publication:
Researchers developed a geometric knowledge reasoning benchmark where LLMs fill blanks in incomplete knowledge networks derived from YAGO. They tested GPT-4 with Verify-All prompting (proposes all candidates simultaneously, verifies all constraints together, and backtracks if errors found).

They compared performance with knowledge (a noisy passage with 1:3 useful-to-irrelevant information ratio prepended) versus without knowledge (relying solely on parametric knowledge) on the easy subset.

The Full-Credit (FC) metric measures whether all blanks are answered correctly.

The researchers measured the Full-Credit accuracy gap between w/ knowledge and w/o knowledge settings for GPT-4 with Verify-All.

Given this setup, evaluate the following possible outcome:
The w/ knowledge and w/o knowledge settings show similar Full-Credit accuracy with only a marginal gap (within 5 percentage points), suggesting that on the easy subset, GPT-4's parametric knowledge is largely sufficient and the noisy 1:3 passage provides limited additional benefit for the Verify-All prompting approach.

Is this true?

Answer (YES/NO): NO